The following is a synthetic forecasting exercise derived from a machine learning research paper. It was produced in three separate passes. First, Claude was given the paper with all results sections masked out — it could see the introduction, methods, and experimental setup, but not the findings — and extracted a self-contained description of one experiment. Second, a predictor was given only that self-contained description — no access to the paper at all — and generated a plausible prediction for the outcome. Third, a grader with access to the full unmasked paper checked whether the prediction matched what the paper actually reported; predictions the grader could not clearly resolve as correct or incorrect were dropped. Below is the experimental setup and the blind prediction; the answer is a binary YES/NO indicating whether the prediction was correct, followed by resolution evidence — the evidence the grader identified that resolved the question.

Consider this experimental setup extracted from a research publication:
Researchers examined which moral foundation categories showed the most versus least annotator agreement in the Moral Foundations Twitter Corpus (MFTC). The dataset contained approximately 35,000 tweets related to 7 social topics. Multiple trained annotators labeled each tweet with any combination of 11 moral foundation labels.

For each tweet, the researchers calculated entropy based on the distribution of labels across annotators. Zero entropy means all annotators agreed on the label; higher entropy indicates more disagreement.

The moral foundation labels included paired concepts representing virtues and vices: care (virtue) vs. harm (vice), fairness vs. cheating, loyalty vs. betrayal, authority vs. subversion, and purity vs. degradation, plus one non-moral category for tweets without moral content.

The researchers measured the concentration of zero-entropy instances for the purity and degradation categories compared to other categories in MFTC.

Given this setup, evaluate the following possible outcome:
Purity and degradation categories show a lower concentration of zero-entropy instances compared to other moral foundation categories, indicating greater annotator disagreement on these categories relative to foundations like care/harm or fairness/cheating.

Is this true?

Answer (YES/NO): YES